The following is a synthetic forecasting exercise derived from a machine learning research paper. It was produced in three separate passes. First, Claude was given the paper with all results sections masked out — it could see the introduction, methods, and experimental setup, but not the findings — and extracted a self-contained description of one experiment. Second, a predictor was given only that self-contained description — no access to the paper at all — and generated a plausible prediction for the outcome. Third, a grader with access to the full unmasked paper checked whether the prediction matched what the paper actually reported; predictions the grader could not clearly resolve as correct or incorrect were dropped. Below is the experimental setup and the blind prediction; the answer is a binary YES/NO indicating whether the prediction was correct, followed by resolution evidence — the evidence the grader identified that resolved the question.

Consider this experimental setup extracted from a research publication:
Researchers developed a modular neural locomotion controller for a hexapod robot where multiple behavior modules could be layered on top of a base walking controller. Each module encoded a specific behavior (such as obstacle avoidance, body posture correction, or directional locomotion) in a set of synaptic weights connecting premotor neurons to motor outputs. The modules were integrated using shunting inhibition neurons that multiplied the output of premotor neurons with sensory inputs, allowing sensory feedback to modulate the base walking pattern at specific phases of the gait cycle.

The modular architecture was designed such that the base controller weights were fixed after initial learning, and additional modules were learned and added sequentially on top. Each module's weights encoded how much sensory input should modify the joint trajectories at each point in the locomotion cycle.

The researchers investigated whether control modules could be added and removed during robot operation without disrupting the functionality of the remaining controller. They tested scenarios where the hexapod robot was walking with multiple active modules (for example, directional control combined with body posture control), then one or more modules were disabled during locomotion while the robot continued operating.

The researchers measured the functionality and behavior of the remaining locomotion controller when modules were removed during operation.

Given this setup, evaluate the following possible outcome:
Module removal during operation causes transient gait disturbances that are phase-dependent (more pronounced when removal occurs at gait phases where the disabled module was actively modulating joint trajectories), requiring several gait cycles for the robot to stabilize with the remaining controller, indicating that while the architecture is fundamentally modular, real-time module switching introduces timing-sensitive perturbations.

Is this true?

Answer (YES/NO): NO